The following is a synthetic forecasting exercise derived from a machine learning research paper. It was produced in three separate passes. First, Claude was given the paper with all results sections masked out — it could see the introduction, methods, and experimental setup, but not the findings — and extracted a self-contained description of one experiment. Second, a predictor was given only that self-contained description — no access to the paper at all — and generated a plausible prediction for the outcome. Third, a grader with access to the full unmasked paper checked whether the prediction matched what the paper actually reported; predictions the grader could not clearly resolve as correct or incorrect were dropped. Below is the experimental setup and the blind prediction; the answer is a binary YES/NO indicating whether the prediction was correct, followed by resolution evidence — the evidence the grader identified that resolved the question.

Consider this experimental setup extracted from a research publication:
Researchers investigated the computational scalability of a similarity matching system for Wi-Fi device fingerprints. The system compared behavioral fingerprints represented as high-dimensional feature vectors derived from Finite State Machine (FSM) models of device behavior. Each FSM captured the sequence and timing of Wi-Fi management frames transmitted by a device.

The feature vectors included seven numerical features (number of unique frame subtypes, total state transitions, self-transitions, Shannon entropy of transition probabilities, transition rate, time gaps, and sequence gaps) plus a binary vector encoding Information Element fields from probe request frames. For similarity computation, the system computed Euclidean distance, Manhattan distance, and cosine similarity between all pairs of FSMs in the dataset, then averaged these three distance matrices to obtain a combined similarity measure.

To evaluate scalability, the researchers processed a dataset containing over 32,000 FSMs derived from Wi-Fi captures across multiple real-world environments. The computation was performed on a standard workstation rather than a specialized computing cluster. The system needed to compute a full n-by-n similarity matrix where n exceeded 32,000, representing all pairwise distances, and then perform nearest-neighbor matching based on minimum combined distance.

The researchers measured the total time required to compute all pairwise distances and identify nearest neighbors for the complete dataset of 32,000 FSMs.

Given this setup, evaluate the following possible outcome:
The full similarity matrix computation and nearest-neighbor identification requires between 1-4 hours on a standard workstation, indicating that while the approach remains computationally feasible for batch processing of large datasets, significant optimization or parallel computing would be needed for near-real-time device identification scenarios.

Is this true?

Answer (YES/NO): NO